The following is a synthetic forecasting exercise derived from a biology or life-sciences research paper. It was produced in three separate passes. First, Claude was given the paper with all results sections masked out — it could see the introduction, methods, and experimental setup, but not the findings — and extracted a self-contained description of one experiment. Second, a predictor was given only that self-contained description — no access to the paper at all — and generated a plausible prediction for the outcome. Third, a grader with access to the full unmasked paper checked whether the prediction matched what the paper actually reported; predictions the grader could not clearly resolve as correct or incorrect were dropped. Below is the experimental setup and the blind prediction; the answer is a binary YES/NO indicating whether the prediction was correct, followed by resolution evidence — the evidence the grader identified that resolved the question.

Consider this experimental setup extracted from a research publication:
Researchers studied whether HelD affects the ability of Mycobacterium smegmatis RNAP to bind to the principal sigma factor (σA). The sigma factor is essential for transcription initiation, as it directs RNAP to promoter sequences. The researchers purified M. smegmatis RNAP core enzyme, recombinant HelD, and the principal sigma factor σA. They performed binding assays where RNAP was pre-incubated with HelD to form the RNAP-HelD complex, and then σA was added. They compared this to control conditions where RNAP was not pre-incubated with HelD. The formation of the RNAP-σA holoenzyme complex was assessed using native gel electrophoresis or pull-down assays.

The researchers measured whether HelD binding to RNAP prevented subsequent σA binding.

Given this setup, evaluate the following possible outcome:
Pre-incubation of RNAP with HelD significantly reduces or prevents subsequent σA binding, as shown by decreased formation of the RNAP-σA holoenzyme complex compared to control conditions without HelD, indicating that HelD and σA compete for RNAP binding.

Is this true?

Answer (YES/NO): NO